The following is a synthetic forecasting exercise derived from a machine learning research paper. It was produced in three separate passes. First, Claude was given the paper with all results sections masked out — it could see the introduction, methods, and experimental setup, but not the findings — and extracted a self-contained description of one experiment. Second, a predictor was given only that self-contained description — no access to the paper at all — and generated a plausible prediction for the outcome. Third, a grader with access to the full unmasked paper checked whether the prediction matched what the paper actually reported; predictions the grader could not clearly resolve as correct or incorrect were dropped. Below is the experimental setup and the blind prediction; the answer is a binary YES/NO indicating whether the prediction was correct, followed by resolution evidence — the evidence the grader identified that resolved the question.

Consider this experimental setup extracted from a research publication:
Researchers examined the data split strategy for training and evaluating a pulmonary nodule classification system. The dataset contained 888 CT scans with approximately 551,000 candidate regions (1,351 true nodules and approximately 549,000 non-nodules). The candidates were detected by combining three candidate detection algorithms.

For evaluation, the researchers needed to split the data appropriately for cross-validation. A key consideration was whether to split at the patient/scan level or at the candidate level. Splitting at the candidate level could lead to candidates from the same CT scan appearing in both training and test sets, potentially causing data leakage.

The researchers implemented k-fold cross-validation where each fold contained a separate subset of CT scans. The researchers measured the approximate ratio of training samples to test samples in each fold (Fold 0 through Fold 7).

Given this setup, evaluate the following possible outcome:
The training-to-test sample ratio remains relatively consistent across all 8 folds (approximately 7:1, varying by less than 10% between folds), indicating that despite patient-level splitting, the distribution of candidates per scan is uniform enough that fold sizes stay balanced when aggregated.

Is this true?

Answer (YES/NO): NO